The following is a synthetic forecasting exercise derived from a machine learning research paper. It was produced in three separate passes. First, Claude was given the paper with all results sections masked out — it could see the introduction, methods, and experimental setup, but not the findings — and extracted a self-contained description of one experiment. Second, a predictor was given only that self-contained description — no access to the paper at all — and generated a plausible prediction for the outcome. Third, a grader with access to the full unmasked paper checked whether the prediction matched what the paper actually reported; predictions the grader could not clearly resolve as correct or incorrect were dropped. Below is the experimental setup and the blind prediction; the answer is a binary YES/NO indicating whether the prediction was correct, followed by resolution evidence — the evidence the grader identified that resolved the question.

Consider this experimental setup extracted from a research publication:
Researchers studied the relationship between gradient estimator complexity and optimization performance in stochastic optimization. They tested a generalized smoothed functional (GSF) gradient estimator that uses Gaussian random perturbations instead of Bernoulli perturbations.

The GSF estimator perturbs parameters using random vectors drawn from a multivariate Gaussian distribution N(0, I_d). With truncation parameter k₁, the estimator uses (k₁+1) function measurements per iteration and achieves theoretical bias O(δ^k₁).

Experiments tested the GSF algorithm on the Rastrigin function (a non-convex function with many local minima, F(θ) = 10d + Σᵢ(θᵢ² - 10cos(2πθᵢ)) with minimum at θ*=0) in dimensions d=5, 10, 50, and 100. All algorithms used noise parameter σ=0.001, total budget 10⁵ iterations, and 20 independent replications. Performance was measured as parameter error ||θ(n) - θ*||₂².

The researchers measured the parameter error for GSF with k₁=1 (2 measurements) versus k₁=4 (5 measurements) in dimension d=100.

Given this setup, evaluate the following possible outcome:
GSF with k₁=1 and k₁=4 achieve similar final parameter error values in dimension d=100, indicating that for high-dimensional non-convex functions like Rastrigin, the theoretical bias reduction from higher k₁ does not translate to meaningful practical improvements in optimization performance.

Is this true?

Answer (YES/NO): NO